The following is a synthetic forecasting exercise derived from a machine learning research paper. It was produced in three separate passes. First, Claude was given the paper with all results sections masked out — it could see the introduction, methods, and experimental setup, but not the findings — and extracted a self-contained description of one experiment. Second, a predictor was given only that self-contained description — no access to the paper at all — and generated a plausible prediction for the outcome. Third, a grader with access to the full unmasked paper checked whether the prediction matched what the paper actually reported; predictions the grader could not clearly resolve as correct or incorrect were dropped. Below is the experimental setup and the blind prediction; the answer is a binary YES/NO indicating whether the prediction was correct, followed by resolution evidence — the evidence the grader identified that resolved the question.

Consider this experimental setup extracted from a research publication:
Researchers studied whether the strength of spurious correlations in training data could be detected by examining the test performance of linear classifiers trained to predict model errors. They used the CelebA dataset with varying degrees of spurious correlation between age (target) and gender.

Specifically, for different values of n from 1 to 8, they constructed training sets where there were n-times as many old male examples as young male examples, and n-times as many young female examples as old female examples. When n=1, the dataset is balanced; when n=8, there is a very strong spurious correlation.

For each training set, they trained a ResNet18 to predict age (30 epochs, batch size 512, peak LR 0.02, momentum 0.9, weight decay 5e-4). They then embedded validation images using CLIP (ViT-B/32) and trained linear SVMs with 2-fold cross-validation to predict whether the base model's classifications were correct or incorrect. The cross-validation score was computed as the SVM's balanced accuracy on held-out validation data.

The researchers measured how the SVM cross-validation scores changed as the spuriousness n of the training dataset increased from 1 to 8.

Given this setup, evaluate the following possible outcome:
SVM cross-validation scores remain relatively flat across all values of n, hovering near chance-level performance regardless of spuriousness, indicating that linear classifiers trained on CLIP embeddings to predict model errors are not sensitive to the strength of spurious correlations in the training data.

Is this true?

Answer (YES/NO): NO